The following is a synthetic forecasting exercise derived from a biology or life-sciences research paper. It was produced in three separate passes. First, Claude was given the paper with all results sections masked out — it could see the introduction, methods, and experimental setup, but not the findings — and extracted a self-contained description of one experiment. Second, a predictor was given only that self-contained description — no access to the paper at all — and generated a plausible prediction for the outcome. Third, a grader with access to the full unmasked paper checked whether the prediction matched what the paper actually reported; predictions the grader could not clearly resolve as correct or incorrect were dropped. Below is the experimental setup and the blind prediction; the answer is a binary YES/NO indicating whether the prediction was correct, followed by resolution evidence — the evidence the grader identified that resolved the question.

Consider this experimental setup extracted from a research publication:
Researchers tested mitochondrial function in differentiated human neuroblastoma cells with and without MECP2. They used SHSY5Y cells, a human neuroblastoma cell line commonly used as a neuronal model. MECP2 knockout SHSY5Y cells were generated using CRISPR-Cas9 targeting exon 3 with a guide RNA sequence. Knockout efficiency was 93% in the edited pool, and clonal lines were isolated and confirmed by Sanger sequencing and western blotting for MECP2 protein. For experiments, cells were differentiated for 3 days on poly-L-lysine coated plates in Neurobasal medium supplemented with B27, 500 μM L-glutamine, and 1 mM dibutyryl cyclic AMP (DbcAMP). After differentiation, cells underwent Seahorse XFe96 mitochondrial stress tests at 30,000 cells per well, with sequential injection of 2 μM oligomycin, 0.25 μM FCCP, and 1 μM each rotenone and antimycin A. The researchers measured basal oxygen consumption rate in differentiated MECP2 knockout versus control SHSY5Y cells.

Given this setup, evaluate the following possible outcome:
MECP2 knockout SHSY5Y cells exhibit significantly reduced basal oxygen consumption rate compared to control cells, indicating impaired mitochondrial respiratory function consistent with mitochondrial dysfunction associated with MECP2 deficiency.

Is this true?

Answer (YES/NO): NO